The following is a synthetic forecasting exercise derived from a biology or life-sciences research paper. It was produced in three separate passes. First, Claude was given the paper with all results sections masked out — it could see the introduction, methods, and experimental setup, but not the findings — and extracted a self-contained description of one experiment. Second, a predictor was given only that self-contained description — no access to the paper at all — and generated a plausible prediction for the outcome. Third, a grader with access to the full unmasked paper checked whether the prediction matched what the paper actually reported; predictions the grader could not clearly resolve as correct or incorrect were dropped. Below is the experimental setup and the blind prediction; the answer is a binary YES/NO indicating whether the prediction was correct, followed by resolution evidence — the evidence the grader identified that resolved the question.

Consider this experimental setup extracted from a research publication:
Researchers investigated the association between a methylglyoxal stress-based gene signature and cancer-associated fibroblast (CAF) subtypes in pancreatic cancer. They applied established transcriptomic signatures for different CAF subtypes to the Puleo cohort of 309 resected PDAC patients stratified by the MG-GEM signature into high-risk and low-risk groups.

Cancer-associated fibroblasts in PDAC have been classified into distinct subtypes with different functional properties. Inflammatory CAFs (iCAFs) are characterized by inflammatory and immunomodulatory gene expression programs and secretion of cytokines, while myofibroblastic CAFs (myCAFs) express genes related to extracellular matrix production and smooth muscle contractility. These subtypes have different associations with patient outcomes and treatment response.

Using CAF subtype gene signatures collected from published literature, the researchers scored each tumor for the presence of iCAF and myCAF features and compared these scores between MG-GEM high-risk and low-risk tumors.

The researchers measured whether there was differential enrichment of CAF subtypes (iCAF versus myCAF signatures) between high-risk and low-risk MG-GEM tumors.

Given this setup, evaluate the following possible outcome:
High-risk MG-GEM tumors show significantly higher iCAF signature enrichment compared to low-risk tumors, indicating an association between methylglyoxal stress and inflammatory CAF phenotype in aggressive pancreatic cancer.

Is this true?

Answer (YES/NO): NO